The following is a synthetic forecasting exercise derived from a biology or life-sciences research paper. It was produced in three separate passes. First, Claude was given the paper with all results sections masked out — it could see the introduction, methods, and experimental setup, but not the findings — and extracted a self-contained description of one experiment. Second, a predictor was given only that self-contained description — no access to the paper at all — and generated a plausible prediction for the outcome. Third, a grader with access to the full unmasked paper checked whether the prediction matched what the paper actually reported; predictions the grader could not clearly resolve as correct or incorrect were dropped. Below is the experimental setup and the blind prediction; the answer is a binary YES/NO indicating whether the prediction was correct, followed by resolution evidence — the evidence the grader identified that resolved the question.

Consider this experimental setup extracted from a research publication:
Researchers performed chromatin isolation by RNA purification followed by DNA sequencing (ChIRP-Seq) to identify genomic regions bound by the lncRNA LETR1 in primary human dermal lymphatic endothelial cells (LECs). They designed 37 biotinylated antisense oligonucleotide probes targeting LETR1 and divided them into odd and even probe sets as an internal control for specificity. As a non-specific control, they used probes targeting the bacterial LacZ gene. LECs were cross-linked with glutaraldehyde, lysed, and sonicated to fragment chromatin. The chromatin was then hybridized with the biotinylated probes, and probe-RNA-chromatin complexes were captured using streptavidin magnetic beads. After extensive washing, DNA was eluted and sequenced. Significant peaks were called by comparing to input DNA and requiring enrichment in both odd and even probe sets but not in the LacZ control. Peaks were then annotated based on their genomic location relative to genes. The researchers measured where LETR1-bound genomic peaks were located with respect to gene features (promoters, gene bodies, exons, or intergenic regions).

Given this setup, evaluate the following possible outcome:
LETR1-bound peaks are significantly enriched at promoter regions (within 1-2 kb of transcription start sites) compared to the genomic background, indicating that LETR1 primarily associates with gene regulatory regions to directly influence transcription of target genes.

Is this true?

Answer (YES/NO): NO